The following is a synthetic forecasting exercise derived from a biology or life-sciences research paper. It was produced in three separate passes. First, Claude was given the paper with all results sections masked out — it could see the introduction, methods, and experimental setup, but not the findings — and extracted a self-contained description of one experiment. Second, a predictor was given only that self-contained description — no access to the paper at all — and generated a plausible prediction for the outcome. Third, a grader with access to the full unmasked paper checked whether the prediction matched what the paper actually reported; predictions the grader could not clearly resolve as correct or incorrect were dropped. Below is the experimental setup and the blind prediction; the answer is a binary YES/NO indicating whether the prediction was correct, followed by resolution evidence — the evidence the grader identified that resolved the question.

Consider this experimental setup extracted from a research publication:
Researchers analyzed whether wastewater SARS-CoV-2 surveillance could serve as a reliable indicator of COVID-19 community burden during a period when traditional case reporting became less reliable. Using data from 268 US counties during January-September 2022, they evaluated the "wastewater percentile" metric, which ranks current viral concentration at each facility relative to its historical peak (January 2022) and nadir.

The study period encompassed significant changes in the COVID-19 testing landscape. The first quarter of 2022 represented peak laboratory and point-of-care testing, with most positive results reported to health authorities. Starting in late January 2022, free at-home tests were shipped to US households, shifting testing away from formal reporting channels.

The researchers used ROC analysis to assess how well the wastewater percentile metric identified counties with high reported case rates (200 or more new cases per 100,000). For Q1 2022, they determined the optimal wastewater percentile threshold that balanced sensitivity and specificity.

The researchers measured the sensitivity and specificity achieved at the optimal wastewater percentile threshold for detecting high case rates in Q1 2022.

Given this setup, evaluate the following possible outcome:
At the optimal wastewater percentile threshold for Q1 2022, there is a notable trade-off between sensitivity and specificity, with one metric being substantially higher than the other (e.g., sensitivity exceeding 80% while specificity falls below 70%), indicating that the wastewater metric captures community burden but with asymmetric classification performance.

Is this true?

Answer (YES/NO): NO